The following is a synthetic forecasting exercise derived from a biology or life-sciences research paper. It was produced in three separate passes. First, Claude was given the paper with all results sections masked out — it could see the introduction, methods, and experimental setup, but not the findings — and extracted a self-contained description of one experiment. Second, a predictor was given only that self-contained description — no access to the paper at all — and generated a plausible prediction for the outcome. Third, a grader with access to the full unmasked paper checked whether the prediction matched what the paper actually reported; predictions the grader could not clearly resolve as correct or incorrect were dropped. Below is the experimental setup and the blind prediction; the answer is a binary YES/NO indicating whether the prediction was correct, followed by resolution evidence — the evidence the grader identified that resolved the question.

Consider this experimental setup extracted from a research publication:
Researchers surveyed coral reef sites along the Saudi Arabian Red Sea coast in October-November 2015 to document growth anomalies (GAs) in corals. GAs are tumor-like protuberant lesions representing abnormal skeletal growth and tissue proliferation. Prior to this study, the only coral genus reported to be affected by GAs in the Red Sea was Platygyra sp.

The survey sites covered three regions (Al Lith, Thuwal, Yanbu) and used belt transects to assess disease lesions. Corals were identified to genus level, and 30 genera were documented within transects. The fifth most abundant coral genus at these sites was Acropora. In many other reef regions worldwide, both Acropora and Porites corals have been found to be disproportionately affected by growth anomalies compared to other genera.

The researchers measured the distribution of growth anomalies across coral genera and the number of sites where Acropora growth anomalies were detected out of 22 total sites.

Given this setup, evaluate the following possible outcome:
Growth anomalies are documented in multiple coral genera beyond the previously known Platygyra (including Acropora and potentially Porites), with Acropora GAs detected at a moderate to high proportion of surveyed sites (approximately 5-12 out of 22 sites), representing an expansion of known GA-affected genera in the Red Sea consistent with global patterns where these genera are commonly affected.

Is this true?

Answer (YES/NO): NO